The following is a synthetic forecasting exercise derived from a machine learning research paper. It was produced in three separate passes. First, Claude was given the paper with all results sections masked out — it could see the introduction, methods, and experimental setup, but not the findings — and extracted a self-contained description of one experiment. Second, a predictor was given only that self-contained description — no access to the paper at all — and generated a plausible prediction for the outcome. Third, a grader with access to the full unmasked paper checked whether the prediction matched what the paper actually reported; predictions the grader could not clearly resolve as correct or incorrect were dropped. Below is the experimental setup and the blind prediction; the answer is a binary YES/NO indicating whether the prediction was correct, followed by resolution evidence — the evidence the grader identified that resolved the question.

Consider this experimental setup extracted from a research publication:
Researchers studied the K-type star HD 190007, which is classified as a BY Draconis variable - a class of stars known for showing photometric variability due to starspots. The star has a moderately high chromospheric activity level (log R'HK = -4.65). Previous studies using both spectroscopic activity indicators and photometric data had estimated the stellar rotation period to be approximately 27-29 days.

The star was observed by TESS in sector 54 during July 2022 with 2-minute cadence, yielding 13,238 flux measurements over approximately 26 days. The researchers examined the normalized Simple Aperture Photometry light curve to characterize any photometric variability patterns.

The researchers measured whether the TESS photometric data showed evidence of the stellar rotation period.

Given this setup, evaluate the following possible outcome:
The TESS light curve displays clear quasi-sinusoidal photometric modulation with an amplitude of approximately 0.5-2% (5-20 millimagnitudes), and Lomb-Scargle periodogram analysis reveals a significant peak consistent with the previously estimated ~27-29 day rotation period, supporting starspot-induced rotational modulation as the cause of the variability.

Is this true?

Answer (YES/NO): NO